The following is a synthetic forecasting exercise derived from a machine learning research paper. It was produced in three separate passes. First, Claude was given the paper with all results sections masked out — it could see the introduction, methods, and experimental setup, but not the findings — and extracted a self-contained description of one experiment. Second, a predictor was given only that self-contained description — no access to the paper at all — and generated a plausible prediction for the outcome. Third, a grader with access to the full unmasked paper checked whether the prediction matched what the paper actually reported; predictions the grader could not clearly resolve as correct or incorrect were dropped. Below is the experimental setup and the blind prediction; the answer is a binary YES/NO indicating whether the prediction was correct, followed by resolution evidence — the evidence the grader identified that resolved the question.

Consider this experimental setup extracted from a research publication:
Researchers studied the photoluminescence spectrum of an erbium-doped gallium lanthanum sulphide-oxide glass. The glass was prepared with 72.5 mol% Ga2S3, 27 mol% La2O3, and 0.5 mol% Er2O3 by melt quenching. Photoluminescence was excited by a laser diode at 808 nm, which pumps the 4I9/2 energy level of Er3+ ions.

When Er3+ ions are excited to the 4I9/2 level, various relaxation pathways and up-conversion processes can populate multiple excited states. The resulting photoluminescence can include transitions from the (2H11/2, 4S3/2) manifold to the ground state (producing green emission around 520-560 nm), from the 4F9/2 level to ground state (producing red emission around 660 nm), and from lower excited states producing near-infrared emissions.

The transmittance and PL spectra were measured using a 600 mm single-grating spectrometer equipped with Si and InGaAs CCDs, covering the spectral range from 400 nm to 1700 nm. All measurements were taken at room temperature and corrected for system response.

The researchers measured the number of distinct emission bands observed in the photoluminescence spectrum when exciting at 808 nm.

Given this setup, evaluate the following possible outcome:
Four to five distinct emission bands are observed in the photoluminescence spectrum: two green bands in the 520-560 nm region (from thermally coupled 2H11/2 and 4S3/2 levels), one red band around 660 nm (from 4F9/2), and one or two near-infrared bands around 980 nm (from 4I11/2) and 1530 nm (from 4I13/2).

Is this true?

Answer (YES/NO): YES